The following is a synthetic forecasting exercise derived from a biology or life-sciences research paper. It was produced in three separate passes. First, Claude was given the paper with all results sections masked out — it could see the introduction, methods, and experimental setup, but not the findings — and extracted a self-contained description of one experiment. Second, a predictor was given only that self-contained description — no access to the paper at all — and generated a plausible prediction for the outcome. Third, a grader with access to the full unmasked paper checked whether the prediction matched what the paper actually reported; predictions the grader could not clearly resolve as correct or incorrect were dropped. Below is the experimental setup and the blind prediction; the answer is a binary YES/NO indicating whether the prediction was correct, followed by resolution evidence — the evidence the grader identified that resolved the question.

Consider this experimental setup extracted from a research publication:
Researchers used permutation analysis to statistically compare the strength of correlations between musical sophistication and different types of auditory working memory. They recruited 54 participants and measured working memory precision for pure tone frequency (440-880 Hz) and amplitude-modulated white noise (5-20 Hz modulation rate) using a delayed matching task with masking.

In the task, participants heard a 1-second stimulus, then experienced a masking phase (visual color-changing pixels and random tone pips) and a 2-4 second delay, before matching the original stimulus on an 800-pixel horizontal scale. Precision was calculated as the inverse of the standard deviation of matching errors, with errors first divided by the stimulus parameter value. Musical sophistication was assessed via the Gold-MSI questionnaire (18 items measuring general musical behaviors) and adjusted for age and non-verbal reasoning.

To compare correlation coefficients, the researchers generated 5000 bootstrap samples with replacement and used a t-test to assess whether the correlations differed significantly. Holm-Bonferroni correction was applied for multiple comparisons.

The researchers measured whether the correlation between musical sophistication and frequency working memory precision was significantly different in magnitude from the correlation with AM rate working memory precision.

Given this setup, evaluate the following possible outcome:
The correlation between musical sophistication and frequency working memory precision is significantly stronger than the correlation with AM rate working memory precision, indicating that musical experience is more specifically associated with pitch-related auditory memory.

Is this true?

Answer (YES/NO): YES